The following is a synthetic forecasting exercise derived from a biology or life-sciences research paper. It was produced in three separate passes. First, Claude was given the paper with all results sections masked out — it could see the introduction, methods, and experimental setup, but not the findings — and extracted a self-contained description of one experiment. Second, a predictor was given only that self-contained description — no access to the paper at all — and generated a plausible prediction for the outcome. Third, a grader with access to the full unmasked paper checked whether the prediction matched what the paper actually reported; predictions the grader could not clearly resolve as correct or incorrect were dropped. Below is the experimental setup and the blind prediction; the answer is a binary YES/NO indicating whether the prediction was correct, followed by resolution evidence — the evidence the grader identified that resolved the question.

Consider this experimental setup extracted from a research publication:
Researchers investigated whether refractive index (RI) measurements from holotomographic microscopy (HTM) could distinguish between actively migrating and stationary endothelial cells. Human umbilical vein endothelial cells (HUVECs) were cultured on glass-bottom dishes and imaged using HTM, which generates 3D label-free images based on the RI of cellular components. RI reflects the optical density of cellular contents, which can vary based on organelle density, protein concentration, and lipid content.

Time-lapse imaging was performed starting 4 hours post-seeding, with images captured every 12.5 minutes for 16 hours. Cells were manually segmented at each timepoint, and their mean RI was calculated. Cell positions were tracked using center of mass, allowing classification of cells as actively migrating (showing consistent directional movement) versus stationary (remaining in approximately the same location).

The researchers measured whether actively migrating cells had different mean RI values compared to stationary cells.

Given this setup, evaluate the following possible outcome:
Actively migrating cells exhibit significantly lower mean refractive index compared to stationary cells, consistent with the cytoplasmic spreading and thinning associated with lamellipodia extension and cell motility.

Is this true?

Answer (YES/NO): NO